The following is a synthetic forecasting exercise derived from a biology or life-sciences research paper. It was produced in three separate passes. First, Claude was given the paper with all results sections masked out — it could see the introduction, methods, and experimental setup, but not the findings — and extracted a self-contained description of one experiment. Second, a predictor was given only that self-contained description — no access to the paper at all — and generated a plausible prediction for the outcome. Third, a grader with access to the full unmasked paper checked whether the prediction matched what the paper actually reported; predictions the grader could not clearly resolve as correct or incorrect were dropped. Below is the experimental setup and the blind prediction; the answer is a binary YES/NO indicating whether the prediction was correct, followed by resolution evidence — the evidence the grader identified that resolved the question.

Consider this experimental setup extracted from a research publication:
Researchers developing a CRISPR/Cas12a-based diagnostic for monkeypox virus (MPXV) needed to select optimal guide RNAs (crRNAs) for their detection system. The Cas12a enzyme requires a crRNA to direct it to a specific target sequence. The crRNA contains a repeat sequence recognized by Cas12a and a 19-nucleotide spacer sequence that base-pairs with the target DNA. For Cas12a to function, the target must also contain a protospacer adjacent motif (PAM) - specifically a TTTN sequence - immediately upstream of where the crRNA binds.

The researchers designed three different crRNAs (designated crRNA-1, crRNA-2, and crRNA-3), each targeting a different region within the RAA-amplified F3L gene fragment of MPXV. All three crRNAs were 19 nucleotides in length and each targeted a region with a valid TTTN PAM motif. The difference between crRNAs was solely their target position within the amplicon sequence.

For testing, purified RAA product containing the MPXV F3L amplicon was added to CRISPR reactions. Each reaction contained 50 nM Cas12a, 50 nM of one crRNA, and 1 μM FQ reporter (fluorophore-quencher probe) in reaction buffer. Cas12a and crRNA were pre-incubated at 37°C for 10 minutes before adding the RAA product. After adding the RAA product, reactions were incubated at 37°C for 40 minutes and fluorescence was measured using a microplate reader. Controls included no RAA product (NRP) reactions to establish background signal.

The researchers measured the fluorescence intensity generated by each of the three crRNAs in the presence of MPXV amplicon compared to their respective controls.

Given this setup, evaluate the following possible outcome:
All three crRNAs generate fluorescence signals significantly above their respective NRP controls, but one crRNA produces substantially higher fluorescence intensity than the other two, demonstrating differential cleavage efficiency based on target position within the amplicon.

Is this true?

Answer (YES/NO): YES